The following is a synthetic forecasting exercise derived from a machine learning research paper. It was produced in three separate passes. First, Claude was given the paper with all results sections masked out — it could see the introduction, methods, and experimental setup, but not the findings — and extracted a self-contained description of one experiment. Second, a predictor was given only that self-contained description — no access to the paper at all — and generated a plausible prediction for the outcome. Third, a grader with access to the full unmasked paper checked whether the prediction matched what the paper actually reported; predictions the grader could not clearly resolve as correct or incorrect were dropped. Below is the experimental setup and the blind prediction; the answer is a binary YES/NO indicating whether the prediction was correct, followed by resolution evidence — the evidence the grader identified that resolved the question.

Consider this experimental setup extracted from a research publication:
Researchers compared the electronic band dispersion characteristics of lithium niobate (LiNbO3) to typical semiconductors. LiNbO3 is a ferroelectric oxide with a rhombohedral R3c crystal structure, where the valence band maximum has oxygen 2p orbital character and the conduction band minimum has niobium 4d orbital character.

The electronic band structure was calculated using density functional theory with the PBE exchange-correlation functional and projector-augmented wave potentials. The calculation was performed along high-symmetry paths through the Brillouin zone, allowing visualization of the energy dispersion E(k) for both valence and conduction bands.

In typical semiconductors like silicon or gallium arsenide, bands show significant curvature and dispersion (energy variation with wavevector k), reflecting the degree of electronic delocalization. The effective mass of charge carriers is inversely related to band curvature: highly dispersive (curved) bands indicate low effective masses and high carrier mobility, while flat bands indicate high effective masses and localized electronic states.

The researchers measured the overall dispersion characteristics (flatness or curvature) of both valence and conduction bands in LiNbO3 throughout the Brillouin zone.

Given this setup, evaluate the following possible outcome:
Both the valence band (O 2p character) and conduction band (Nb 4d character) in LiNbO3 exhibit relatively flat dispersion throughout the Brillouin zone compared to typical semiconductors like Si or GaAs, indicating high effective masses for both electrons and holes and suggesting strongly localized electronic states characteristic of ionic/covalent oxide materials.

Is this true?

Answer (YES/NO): YES